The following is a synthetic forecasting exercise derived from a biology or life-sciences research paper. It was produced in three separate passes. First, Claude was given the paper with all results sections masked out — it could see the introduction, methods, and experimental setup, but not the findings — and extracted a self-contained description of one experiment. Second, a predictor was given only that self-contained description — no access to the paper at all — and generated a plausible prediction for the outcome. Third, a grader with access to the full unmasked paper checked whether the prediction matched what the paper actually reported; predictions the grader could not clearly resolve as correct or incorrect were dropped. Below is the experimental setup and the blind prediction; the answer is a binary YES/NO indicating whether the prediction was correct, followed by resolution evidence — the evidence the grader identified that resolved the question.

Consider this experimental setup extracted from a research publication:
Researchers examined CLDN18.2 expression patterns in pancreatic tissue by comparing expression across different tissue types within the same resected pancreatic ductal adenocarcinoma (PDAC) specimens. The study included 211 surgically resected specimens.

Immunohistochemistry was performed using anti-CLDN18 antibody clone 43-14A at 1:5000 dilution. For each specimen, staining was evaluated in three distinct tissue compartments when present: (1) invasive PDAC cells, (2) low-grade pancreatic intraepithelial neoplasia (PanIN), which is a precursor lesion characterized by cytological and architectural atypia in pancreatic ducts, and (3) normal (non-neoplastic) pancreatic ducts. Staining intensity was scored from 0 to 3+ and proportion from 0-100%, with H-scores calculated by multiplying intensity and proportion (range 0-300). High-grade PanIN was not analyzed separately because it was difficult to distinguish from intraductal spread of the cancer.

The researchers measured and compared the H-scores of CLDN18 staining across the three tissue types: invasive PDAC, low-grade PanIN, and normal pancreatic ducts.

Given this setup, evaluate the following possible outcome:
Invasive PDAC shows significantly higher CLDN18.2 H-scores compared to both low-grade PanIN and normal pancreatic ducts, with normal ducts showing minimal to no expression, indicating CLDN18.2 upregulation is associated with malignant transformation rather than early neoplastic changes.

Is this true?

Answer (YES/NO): NO